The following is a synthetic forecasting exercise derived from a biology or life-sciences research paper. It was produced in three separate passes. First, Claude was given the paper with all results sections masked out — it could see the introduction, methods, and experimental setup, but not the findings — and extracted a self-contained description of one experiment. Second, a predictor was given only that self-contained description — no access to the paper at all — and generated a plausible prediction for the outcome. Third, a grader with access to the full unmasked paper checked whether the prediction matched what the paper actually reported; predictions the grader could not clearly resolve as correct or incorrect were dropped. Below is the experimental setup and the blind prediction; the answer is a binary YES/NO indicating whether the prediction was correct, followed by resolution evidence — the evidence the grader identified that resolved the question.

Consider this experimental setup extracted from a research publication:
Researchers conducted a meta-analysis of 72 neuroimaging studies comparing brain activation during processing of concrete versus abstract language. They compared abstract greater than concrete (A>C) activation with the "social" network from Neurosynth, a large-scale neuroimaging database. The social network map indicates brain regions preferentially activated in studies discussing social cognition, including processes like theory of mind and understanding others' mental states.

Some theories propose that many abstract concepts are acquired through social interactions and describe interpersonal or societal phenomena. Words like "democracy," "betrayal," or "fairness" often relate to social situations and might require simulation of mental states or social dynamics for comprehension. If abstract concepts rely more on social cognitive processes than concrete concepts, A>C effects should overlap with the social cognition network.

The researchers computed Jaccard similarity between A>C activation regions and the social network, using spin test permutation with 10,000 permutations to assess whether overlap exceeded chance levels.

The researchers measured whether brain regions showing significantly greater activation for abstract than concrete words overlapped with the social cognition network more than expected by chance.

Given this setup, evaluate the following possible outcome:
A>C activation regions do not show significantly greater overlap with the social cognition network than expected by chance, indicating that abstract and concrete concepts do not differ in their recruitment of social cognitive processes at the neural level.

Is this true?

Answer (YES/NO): NO